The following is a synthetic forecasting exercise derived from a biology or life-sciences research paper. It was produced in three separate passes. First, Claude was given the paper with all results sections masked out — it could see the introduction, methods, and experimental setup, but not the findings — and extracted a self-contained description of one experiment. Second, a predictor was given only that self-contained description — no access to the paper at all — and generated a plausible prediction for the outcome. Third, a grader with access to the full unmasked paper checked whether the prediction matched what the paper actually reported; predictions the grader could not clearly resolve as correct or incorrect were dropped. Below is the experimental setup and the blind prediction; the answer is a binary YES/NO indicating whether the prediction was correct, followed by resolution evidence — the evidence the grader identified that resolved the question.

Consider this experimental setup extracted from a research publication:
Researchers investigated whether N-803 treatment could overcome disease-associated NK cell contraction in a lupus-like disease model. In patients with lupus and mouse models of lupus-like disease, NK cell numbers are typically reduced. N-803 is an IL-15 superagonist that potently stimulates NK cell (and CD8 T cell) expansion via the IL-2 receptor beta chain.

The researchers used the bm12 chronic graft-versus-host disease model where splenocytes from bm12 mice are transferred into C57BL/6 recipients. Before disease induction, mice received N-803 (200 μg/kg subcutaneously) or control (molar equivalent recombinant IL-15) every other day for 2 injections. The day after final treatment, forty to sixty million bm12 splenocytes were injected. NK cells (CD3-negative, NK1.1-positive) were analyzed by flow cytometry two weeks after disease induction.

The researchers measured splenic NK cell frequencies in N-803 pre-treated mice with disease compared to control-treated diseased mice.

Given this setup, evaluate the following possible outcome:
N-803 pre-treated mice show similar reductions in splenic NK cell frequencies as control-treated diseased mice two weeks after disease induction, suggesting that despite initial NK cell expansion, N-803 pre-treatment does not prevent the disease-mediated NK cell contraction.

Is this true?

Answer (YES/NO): NO